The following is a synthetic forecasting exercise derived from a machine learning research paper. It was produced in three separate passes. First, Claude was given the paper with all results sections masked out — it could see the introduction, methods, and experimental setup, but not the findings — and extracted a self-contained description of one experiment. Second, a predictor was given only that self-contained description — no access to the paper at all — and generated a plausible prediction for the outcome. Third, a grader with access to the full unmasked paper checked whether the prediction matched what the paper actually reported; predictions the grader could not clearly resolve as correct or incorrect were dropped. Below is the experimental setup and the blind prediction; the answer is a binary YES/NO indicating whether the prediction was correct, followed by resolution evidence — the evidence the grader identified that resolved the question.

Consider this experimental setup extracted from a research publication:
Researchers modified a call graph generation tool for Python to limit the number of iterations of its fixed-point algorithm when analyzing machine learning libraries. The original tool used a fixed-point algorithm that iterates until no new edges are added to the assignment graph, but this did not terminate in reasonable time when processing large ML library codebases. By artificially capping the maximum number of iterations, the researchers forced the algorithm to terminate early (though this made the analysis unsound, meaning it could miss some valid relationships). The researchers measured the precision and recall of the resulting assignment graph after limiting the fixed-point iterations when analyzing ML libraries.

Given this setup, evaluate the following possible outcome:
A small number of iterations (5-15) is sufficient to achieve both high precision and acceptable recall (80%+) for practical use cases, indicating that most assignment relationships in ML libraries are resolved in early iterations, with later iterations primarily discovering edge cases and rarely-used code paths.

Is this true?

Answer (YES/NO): NO